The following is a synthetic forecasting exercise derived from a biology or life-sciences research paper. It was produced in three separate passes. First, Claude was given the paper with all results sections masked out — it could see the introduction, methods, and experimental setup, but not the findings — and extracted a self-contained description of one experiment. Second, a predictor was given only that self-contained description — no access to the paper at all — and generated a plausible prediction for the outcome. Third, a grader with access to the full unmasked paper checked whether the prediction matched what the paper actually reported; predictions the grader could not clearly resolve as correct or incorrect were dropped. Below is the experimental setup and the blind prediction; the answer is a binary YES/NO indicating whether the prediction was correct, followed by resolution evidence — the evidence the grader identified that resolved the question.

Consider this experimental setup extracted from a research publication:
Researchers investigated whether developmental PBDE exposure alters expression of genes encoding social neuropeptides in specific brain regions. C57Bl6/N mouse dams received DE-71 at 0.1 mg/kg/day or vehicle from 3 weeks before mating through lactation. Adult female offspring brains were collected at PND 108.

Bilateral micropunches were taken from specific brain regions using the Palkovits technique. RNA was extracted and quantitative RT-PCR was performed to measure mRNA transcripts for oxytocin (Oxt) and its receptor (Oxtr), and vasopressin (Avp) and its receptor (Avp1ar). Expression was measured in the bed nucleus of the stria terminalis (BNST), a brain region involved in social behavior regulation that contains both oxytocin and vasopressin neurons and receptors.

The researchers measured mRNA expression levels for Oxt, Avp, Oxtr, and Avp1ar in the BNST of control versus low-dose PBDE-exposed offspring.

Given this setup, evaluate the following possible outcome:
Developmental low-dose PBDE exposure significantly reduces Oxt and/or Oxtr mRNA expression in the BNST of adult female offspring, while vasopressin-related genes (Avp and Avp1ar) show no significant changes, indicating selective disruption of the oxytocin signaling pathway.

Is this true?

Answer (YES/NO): NO